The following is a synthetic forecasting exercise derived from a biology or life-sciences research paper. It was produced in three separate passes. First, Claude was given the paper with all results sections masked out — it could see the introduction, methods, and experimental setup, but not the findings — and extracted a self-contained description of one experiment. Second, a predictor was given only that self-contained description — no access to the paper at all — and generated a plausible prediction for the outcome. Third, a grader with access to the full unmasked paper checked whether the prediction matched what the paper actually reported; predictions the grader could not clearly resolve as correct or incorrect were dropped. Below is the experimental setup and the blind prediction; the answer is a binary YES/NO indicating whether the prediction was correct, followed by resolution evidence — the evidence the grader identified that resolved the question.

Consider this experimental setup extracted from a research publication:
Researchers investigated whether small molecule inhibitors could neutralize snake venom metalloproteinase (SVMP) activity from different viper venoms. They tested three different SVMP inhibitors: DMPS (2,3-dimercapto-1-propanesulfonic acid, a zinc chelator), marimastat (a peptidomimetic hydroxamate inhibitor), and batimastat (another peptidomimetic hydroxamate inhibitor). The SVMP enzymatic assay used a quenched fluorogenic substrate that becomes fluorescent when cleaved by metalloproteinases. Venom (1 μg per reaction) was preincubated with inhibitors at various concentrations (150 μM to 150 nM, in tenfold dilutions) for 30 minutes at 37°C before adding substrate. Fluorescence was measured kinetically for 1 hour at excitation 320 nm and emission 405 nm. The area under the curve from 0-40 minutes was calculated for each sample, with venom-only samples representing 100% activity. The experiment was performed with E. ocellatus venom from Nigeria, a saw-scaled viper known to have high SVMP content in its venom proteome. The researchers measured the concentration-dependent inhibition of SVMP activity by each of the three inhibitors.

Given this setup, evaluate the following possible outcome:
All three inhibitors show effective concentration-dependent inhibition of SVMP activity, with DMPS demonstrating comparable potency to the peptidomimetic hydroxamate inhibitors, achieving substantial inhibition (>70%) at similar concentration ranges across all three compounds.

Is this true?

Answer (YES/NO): NO